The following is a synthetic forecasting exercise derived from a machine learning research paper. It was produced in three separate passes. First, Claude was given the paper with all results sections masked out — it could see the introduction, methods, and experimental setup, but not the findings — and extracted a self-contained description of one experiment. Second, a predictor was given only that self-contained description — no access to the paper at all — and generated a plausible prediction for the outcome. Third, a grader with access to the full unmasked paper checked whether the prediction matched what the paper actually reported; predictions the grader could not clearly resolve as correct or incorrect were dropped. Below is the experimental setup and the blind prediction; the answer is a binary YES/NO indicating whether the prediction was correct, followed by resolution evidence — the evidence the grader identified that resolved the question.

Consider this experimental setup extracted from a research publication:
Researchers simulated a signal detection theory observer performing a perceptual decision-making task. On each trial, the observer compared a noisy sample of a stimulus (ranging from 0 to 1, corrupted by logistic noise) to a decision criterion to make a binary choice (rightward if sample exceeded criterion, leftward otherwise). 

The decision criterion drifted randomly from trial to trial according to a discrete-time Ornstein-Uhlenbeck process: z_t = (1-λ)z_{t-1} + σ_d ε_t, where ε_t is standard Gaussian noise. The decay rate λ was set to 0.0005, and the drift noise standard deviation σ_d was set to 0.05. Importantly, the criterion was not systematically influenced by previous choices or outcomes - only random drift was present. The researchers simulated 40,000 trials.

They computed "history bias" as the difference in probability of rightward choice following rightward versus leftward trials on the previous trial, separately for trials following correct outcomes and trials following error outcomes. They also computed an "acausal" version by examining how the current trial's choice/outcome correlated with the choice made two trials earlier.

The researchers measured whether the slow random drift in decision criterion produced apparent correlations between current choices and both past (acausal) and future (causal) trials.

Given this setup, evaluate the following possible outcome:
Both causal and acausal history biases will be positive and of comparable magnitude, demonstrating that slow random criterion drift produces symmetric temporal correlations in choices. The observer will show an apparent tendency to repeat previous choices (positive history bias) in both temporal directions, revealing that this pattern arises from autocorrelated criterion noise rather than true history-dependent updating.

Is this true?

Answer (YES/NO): YES